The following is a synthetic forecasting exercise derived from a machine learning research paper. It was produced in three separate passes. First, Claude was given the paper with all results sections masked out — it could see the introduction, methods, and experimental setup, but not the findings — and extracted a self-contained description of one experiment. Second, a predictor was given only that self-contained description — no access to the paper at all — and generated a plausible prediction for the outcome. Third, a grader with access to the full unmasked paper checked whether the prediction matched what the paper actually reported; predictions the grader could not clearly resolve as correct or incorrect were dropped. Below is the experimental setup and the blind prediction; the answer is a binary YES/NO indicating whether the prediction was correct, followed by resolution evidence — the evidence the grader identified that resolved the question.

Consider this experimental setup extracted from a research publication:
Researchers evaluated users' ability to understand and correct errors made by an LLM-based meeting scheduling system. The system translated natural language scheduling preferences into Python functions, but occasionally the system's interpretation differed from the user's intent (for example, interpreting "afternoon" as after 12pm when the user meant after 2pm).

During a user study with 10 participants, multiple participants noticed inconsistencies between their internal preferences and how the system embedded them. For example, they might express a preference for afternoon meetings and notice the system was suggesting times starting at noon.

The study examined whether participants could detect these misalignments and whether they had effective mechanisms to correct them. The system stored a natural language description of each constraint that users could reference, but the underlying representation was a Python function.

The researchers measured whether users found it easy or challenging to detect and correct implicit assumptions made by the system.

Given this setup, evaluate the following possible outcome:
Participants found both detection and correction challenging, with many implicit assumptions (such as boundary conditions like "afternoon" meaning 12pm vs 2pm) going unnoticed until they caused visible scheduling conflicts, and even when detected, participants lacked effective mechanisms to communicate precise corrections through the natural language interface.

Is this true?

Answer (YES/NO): NO